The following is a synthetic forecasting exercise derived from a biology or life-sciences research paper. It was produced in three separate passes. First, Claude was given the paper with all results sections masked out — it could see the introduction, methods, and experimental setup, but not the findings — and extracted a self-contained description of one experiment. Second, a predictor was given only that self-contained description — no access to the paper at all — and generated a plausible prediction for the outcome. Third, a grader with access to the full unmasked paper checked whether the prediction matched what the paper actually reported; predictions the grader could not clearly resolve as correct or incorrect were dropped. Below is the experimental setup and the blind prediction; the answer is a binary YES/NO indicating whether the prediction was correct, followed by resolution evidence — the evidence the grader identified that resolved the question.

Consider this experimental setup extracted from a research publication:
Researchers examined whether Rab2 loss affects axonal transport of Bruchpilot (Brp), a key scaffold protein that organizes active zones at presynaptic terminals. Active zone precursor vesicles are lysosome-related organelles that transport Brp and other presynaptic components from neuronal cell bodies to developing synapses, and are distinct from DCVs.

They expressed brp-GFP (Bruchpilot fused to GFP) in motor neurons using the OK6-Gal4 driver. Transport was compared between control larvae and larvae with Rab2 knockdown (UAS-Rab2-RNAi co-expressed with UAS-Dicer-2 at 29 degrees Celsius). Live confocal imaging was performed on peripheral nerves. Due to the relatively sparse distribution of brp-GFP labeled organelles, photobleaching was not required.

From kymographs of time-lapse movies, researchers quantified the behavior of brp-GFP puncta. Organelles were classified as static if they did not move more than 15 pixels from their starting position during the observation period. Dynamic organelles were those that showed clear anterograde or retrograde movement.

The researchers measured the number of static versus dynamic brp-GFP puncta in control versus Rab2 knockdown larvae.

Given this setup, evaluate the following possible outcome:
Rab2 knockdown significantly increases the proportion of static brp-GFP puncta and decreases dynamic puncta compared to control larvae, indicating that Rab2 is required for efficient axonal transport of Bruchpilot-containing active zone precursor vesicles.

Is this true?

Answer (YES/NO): YES